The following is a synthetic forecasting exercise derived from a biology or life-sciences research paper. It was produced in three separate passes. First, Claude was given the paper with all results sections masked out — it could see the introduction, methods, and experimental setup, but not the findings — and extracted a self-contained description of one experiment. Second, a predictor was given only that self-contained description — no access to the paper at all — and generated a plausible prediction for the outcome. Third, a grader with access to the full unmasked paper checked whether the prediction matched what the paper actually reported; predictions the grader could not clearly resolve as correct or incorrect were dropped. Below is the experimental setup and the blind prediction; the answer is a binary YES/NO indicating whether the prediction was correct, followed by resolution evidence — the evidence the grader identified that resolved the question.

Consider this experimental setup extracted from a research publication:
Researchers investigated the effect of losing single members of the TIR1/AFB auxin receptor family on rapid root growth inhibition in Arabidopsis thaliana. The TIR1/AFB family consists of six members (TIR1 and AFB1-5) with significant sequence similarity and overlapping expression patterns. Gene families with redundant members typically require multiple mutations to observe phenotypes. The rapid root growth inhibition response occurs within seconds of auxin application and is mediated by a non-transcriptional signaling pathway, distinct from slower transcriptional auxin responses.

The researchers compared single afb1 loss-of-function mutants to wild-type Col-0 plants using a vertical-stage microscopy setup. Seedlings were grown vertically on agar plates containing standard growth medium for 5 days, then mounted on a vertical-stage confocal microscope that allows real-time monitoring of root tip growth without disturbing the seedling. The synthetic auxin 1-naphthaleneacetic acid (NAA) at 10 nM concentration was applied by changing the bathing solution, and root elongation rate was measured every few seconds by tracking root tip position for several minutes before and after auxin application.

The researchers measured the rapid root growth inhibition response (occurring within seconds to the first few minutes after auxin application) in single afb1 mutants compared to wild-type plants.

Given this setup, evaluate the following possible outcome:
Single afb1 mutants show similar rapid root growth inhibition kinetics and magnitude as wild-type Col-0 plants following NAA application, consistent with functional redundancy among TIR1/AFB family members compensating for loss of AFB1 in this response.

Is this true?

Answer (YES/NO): NO